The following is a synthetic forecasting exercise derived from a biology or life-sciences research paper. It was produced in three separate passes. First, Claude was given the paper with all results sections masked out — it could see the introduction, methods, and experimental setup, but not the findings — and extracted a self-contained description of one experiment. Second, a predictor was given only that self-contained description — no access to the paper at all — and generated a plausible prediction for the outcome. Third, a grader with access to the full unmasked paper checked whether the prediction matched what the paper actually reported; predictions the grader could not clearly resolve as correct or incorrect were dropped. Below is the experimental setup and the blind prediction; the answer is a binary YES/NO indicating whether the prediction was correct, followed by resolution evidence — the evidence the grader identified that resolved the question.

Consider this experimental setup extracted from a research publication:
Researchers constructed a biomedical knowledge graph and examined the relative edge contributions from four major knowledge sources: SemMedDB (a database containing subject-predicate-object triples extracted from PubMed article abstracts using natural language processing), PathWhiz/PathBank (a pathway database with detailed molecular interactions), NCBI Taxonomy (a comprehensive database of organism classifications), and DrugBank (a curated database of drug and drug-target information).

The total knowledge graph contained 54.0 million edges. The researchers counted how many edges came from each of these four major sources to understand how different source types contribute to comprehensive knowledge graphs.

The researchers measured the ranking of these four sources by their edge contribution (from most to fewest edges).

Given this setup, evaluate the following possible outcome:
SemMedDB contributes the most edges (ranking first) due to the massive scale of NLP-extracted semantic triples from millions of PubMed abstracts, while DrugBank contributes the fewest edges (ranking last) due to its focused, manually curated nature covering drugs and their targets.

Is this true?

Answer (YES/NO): YES